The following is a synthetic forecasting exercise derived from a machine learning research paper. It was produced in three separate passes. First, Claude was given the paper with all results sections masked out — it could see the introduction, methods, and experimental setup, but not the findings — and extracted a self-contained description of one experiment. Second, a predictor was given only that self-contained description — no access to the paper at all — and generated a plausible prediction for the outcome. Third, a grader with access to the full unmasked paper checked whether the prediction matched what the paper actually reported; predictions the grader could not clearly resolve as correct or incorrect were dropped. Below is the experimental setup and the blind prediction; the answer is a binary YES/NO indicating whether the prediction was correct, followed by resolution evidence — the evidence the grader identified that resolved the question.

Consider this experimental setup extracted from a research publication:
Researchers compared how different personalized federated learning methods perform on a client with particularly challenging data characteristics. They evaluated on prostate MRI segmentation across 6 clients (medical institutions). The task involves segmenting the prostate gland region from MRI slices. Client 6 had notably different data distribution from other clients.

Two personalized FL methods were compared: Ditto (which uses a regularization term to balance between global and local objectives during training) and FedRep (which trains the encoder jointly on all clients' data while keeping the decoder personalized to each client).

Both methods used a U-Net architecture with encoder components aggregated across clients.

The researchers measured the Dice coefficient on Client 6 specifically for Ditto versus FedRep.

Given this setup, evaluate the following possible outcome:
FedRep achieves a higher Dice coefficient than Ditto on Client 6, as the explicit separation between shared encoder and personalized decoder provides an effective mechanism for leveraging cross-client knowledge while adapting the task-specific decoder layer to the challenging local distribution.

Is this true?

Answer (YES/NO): YES